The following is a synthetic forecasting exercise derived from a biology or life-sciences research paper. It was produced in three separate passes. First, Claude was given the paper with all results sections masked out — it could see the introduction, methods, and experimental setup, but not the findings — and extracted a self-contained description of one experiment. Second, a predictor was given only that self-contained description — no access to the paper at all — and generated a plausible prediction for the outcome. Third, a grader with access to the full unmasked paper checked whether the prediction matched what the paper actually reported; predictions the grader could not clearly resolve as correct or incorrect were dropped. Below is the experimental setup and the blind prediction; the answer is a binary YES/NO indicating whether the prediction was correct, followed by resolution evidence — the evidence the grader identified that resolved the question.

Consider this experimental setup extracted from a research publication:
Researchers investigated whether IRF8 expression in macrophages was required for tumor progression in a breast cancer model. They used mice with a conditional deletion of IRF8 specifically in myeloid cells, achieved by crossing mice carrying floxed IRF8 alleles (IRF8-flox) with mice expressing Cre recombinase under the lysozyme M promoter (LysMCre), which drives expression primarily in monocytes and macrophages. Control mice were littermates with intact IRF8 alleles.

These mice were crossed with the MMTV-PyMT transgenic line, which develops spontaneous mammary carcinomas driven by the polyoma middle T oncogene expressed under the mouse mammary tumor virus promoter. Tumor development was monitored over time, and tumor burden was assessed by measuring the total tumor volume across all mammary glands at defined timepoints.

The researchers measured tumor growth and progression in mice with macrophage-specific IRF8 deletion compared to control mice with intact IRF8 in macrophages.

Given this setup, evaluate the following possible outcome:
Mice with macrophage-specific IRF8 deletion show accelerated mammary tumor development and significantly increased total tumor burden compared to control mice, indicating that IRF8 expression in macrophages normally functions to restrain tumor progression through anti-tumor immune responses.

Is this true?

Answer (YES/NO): NO